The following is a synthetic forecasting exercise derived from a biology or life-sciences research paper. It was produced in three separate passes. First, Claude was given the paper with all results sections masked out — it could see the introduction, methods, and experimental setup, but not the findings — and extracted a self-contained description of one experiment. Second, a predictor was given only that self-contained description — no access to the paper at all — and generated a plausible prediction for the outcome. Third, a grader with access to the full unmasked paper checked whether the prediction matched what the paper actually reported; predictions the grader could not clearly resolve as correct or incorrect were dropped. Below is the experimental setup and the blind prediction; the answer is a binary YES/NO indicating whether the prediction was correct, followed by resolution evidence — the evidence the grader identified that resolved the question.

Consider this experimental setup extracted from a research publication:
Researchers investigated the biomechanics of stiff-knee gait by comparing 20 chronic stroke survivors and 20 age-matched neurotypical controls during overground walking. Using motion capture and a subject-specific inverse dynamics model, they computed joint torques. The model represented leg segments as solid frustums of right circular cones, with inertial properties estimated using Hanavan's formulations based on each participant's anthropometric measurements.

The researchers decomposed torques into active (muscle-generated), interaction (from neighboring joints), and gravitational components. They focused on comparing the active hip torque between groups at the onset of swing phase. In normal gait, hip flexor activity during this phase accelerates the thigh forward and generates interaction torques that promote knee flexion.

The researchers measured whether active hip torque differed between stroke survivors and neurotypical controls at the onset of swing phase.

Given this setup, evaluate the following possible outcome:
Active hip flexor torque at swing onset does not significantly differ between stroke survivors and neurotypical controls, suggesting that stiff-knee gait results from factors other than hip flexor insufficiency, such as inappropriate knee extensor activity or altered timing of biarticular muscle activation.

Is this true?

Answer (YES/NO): NO